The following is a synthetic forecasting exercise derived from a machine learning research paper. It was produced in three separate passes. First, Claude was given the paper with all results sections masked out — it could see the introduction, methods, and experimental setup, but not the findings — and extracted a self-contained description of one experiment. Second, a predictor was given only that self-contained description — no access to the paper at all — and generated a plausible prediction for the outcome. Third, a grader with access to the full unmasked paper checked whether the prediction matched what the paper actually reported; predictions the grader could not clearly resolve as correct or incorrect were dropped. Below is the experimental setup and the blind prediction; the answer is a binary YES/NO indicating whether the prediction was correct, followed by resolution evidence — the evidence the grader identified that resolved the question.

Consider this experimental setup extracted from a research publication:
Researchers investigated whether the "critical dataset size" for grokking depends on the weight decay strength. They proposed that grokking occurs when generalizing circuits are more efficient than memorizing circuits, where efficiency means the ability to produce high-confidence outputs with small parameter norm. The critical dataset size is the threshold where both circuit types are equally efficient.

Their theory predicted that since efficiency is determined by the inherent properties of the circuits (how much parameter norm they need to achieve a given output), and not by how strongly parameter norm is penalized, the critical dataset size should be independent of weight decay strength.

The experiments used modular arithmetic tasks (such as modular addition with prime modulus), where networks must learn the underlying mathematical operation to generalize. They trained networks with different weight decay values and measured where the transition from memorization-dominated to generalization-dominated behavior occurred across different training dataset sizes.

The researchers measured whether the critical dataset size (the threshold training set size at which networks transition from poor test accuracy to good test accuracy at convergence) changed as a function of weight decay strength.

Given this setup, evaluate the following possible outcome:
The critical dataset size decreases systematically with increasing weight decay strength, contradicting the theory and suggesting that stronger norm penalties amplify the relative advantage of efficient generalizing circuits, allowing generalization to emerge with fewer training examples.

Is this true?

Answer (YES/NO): NO